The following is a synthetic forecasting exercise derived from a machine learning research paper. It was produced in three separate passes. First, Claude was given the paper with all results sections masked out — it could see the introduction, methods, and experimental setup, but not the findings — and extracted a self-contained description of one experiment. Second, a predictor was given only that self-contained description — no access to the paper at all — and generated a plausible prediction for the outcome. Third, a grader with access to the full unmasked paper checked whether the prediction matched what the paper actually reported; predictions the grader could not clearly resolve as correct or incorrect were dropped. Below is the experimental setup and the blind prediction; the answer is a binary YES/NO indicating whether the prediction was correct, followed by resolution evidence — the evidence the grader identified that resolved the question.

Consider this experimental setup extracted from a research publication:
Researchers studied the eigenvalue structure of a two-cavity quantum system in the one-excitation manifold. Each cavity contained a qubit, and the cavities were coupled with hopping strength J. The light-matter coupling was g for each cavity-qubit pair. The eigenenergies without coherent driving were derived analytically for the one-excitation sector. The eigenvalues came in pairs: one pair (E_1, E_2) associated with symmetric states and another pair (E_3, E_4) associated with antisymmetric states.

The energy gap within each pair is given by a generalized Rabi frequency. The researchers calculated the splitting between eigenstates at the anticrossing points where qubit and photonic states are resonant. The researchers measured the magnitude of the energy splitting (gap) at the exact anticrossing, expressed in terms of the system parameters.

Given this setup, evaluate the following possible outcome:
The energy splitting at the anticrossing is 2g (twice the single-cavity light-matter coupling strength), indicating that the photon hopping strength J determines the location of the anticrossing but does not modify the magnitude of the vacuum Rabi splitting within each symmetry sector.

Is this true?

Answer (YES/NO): YES